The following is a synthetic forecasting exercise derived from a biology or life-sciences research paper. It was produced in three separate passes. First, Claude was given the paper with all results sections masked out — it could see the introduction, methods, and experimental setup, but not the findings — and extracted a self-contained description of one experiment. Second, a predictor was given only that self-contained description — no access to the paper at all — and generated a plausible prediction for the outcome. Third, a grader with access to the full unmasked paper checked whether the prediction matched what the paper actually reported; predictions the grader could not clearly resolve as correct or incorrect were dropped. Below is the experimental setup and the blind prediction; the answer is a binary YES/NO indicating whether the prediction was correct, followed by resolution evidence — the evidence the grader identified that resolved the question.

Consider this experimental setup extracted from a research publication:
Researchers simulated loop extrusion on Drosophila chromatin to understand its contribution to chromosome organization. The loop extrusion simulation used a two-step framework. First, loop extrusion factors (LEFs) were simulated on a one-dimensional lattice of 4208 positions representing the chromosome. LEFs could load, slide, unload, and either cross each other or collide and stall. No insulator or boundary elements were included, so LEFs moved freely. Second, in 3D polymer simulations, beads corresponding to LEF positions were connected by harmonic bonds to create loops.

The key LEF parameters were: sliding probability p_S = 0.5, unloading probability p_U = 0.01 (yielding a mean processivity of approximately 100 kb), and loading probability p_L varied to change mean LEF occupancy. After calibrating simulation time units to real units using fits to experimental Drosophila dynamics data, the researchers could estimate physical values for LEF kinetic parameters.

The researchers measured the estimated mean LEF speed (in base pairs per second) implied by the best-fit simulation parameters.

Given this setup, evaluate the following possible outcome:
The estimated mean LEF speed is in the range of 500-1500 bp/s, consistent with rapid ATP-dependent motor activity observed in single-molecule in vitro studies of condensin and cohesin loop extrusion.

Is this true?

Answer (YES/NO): YES